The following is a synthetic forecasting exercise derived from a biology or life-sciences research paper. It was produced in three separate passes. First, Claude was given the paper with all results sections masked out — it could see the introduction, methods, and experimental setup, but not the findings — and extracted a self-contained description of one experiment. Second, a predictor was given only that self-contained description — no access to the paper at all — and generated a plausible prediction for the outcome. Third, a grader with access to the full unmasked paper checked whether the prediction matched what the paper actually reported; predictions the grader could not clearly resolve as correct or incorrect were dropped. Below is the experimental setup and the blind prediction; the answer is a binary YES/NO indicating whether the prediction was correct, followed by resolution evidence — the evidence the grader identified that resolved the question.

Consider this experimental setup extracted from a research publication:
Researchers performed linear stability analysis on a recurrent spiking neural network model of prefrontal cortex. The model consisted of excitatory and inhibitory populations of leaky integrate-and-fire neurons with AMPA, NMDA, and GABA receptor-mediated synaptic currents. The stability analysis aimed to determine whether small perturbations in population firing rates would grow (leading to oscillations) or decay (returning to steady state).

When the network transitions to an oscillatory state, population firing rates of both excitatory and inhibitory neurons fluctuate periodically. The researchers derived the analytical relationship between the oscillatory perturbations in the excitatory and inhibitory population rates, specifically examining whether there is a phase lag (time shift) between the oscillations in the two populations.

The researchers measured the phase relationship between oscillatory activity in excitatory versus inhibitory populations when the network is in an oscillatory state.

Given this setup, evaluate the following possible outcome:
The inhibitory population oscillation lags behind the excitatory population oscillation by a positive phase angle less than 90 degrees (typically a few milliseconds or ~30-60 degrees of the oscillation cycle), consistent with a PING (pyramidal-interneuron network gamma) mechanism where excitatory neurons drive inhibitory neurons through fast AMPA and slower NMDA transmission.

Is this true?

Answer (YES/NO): NO